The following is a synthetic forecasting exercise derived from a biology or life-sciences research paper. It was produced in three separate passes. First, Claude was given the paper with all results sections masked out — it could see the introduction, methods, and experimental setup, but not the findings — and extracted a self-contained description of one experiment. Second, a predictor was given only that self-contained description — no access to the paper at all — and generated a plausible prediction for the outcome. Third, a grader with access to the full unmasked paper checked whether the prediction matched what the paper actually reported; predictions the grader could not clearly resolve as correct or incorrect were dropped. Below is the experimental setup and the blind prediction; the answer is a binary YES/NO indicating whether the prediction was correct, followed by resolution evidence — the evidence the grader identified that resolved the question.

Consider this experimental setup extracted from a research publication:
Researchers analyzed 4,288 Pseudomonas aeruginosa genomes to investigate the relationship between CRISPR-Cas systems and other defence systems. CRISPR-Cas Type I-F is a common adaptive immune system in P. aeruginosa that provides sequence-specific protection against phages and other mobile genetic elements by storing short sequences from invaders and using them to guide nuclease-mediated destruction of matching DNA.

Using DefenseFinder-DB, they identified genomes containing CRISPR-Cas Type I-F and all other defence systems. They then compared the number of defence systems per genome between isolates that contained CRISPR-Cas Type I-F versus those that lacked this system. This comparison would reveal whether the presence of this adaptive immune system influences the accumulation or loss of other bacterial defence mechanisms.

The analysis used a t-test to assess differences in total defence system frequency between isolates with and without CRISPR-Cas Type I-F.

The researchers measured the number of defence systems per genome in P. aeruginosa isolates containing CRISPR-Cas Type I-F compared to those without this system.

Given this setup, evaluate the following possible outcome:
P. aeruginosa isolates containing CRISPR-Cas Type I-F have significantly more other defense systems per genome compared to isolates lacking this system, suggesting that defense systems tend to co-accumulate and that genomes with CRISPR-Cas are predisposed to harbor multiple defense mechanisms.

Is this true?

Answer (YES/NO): NO